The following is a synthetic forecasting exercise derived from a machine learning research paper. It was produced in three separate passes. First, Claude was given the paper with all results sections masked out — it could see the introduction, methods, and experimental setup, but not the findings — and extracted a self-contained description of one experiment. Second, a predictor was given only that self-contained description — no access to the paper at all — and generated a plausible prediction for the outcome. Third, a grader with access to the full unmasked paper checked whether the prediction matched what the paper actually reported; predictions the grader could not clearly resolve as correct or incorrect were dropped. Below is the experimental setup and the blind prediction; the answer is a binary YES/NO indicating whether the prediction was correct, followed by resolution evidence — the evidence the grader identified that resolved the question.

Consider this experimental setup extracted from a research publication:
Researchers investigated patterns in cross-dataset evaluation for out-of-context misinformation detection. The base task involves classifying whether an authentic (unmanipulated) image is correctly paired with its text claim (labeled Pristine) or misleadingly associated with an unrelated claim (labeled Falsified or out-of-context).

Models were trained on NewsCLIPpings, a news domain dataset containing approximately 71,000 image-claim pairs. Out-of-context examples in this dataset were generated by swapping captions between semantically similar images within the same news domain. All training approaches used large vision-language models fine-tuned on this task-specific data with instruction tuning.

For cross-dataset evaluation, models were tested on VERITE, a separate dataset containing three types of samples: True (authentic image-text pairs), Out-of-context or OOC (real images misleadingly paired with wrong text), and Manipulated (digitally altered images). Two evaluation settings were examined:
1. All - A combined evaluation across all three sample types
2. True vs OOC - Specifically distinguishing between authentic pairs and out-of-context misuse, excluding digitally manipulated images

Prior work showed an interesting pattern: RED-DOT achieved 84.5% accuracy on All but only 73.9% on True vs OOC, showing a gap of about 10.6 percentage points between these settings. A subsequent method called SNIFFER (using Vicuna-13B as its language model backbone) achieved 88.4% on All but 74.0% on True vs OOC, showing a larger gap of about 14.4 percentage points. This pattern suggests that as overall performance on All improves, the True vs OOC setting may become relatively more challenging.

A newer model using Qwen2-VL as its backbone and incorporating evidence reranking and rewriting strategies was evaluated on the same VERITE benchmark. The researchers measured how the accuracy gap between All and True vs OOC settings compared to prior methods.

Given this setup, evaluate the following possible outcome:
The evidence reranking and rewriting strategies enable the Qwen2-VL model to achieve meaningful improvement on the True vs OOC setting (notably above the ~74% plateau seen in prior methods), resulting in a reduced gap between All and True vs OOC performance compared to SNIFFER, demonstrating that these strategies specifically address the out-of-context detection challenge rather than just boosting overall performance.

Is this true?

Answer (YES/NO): NO